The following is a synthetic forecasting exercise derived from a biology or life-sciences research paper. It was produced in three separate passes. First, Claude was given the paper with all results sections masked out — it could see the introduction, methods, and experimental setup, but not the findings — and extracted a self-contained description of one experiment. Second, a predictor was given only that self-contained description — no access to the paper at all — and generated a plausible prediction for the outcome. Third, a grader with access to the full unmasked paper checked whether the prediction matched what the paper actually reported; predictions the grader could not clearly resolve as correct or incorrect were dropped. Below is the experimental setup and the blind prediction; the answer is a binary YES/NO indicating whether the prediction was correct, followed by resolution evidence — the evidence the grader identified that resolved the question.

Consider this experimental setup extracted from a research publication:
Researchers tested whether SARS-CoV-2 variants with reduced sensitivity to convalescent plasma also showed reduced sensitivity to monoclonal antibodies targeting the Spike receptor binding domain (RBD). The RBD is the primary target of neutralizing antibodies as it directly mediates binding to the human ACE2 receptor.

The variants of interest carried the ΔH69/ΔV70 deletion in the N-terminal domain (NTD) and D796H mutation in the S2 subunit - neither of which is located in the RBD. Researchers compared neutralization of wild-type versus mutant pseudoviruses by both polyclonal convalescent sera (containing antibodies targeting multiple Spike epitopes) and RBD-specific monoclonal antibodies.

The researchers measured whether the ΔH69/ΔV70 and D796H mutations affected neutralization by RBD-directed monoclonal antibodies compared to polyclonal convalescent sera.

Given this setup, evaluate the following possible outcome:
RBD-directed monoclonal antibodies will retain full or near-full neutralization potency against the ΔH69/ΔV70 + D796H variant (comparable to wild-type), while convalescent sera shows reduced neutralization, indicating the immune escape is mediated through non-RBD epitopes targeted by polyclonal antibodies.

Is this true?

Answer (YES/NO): YES